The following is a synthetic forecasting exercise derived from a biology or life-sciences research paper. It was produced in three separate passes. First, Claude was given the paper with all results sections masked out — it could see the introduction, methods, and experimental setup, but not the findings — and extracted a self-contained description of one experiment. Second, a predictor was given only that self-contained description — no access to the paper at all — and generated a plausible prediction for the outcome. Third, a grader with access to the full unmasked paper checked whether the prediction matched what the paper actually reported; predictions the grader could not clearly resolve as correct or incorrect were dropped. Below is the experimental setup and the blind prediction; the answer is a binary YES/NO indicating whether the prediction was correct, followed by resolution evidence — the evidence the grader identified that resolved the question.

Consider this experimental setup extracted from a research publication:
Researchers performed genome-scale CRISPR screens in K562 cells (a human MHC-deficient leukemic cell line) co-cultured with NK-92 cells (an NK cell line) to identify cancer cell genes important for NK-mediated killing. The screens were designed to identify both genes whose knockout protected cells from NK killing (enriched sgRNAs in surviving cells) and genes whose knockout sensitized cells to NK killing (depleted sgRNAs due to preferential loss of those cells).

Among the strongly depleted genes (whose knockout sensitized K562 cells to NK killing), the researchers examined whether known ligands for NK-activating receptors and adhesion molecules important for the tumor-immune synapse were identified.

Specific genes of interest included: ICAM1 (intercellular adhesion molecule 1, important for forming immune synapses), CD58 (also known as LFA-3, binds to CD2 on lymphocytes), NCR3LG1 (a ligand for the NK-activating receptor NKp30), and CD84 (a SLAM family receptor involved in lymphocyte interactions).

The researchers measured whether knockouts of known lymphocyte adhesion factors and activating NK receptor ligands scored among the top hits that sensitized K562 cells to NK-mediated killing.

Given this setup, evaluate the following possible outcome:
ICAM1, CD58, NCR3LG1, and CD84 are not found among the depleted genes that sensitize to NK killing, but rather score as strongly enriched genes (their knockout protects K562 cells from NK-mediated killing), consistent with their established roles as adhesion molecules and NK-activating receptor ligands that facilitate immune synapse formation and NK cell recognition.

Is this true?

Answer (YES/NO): YES